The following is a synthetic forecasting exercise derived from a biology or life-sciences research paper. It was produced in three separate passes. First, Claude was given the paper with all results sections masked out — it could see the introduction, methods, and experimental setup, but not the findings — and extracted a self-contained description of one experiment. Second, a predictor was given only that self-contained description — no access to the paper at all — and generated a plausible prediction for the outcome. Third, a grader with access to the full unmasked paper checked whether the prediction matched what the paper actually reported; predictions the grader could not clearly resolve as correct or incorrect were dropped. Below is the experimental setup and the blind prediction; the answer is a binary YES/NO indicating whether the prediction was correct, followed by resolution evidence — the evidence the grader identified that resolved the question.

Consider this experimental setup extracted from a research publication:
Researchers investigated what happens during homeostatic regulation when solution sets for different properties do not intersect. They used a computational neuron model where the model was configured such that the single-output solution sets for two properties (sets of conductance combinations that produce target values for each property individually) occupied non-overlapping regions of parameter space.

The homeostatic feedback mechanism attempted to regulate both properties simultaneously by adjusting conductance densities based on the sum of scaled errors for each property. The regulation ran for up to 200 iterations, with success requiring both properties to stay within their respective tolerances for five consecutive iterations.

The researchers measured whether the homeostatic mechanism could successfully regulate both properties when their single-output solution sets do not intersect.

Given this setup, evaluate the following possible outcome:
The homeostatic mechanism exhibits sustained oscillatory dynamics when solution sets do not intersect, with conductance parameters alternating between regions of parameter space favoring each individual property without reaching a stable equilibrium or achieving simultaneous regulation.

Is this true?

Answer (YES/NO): NO